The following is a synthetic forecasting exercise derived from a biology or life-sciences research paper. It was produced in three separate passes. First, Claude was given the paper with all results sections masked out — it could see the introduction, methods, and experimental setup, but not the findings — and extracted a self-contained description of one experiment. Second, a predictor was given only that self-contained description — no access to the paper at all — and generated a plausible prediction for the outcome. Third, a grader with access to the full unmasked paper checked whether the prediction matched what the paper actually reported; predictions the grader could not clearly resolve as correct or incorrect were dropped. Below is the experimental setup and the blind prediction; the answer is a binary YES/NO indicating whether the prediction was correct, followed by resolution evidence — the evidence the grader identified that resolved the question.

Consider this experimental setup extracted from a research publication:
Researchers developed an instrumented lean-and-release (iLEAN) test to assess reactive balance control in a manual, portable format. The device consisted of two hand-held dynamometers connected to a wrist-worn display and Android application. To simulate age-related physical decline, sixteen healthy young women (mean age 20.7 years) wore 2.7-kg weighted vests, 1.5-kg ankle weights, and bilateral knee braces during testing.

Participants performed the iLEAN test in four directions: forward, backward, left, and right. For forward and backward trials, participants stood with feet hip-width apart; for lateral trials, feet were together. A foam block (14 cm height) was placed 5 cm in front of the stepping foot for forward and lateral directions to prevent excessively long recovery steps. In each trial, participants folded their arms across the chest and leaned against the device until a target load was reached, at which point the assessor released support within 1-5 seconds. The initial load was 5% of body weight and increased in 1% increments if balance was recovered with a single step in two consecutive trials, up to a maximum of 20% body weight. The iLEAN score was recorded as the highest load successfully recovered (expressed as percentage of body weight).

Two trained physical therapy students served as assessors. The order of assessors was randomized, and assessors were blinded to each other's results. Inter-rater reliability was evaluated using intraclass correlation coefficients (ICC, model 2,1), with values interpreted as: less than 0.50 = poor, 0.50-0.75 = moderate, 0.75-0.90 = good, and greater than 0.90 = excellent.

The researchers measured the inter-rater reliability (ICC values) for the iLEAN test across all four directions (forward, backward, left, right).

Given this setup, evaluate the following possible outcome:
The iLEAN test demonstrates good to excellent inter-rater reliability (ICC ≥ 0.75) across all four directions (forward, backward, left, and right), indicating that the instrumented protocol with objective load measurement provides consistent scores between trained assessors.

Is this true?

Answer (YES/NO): NO